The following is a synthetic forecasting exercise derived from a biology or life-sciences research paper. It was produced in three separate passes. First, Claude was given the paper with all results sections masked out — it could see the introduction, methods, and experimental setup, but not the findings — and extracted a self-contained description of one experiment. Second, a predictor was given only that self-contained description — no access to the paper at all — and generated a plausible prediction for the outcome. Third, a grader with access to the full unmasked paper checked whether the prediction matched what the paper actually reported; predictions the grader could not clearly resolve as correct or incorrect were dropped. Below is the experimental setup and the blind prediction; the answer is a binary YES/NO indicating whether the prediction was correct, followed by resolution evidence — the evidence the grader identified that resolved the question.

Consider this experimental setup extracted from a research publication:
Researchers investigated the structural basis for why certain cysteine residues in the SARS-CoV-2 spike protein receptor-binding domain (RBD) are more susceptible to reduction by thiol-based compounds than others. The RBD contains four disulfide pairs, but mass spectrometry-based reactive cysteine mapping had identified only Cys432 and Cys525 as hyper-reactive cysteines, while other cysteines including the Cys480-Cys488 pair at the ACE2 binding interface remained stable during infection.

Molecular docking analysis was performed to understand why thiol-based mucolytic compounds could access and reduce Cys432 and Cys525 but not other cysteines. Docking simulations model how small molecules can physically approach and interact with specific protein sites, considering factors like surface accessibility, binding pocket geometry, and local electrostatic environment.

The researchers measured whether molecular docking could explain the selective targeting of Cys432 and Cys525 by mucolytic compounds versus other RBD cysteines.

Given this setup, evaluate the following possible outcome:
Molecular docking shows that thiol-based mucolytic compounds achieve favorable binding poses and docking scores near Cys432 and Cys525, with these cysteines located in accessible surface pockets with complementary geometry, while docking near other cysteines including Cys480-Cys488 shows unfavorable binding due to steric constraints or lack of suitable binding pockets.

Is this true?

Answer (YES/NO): NO